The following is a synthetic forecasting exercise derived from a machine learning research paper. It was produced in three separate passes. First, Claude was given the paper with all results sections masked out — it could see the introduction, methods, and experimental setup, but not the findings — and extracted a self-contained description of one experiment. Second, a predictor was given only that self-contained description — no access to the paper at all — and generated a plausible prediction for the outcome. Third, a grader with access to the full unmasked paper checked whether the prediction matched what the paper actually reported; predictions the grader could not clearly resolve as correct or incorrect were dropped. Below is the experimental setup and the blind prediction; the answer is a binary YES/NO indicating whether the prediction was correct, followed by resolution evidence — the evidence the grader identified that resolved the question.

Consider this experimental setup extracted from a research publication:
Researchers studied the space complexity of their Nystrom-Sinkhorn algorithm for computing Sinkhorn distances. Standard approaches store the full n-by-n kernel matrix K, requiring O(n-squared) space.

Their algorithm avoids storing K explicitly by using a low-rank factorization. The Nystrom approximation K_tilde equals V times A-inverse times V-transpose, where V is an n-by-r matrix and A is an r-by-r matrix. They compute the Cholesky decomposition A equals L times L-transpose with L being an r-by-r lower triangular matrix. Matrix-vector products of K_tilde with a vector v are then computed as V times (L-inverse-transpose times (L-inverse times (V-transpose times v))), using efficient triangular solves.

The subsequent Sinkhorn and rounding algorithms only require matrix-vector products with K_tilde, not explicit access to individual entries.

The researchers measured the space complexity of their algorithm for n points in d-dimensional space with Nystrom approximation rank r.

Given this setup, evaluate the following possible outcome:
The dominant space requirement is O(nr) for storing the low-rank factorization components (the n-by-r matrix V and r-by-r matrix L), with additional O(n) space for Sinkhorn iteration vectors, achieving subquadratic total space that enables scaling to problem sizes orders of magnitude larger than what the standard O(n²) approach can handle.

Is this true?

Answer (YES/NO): NO